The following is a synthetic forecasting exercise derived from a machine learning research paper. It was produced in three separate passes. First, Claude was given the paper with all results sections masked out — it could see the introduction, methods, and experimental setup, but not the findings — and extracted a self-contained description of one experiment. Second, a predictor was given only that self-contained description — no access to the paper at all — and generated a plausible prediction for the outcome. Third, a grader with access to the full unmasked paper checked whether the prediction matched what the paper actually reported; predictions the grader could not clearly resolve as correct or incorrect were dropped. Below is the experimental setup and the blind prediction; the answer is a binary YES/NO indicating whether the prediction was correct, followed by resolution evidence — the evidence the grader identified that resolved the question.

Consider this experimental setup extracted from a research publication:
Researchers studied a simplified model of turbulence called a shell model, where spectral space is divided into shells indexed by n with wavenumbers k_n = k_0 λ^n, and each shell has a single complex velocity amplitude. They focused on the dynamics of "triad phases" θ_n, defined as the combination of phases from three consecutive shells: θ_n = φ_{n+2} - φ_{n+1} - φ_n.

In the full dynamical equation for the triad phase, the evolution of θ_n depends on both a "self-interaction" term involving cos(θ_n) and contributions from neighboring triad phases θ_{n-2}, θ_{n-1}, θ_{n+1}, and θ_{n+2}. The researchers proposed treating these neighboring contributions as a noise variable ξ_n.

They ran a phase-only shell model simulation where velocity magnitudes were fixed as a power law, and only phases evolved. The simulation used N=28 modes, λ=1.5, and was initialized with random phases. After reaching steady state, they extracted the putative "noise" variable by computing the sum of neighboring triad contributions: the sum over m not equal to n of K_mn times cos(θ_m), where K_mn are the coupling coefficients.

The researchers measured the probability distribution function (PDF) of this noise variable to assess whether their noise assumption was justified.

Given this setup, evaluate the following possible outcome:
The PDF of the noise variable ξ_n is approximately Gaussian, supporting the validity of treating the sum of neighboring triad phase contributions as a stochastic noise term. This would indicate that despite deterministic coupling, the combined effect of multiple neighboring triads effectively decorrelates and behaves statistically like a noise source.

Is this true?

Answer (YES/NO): YES